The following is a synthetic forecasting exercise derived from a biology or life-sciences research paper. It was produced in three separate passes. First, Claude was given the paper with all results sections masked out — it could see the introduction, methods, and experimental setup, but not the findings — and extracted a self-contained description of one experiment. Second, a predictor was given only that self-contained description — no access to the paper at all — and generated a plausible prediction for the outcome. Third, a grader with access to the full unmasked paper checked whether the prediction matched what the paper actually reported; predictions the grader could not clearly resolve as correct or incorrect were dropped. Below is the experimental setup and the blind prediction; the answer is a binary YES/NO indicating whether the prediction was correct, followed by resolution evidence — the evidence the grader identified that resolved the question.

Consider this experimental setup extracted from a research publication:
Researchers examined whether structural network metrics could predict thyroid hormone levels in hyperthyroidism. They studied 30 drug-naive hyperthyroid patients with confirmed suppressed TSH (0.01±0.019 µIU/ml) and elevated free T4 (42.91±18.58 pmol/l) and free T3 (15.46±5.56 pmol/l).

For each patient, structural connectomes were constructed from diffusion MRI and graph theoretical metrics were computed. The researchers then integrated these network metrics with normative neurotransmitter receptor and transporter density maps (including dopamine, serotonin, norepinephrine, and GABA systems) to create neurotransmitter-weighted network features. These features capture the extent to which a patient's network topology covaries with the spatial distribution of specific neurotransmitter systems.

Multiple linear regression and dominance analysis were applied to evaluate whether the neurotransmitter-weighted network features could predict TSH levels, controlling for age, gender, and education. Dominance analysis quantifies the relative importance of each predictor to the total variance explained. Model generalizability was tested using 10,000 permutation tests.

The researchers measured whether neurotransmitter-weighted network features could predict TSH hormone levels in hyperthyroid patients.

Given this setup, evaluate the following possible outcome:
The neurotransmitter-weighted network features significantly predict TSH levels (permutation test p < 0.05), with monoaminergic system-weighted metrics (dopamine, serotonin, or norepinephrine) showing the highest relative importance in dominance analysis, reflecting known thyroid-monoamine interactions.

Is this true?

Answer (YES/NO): NO